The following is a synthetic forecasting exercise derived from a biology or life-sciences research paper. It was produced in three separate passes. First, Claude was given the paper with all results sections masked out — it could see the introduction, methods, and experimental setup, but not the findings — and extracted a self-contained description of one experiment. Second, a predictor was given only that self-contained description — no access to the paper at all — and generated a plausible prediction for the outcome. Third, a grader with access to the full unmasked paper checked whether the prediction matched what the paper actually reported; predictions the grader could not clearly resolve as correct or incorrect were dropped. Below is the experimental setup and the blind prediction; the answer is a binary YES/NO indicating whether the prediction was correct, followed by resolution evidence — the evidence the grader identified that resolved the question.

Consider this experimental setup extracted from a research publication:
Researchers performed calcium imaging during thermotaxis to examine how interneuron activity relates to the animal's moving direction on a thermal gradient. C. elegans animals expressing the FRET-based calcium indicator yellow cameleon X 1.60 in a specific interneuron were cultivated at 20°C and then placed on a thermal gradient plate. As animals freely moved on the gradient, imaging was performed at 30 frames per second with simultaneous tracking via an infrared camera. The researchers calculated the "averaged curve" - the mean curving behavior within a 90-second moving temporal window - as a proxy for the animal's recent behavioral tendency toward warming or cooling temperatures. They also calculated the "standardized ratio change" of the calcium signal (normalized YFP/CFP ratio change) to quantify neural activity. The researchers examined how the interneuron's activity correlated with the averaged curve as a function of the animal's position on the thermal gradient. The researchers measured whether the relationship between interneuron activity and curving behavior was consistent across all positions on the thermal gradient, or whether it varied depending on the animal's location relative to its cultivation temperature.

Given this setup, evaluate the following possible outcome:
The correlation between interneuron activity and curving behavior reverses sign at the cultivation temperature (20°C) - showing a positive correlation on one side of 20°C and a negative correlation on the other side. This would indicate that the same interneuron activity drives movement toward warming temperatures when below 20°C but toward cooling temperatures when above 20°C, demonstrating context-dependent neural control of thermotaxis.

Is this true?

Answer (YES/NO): NO